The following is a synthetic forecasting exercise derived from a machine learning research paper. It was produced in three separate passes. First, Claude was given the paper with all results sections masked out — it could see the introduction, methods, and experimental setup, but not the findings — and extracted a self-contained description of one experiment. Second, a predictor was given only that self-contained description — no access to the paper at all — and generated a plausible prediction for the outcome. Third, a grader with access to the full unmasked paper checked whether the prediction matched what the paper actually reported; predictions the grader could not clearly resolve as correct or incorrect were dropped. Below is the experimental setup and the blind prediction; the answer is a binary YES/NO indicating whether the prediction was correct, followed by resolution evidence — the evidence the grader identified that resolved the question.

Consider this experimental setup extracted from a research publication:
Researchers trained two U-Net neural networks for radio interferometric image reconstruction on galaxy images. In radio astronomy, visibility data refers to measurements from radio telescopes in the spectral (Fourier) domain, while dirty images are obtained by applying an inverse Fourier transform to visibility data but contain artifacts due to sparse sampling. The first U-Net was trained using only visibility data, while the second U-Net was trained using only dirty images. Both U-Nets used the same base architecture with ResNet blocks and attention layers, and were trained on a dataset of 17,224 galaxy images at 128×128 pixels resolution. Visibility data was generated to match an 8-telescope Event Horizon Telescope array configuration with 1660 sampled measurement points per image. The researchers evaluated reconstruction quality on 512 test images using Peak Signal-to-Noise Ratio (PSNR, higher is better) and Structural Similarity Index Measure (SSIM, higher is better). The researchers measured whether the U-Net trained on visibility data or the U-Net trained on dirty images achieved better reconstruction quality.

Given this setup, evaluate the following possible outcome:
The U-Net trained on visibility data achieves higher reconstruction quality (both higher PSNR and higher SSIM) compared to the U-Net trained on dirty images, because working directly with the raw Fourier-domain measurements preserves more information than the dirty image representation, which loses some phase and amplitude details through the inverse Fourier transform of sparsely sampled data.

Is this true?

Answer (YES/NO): NO